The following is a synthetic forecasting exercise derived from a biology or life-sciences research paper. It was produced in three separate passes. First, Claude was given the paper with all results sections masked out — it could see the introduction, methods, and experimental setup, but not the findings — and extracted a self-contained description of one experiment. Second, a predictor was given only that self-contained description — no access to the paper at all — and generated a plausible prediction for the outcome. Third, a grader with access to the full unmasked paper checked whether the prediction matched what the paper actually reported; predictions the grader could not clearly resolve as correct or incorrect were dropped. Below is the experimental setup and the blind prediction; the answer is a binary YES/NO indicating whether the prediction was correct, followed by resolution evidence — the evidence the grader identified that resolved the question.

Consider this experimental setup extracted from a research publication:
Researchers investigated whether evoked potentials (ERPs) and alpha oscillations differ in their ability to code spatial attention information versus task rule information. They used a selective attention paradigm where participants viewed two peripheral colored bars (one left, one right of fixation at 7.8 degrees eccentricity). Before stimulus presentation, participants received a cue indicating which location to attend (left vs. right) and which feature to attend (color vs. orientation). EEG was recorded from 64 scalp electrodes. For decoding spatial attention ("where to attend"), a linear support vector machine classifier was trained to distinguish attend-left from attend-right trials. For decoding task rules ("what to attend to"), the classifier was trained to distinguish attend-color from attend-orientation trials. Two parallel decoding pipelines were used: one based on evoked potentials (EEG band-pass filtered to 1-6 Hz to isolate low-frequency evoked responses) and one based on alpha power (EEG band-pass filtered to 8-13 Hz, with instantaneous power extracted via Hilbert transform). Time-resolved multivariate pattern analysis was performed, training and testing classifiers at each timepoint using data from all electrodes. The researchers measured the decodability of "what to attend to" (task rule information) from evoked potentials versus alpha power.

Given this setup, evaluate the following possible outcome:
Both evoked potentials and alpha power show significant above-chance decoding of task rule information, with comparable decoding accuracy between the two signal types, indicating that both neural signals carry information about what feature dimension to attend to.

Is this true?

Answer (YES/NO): NO